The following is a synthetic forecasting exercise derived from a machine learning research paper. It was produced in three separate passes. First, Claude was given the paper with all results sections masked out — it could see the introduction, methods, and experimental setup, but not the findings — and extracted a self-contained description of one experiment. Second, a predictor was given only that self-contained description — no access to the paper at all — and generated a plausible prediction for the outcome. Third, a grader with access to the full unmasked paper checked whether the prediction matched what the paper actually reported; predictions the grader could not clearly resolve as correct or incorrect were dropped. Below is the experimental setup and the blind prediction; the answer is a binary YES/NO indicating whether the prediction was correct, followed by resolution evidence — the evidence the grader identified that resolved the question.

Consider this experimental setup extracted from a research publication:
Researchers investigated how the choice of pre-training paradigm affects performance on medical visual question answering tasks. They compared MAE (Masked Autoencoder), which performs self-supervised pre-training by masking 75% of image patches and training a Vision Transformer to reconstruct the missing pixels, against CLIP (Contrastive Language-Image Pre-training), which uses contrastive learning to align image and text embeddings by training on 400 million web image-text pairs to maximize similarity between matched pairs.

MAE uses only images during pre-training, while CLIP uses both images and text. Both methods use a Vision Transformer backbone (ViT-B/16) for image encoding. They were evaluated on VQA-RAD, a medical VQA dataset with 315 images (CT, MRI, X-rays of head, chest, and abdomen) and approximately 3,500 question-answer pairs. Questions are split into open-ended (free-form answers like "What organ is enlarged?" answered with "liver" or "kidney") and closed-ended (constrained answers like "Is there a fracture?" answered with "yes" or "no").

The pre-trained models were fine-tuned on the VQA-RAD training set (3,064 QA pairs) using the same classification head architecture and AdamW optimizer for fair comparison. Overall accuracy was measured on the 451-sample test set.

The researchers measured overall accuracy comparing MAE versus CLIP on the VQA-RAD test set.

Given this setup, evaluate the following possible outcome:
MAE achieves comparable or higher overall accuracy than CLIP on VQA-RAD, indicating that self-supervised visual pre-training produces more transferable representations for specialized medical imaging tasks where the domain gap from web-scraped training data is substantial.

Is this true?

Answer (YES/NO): NO